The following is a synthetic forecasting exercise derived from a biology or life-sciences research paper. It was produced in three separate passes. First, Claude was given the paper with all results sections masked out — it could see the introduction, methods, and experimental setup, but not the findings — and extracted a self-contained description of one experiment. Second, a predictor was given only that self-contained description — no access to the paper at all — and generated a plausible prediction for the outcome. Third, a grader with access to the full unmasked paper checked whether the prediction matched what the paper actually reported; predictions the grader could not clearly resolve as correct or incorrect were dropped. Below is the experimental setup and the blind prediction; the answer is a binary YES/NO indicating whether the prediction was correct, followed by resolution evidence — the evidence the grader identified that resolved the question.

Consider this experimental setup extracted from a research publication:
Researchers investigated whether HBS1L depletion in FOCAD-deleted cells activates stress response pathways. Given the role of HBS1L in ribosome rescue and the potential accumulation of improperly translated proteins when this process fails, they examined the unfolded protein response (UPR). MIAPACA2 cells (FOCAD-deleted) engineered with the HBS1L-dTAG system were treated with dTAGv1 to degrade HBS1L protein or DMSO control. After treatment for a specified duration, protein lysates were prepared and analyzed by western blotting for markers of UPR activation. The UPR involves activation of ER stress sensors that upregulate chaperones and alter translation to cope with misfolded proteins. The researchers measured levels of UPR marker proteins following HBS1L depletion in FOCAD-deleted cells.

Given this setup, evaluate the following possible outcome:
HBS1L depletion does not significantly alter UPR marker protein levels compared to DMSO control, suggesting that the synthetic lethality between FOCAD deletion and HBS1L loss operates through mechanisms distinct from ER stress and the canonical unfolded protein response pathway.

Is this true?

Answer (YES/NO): NO